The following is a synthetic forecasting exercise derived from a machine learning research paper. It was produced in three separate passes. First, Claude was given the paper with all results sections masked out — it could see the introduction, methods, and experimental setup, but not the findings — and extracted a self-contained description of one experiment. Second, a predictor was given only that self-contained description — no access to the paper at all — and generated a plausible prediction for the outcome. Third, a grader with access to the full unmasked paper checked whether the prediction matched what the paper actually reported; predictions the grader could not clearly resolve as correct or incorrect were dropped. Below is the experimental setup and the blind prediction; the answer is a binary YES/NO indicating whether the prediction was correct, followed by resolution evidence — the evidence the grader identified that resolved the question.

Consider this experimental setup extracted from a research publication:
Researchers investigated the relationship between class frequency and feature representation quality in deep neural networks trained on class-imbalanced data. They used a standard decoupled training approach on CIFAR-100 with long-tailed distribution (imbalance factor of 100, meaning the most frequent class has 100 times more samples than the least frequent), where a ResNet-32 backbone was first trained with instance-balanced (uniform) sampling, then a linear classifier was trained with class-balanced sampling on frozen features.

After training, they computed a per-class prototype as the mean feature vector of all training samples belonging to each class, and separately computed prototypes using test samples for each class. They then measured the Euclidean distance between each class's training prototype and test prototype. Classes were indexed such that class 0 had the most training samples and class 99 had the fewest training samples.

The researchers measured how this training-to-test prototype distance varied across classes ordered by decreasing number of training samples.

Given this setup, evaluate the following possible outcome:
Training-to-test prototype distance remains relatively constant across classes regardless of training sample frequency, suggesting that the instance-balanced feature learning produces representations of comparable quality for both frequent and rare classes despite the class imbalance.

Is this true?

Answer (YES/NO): NO